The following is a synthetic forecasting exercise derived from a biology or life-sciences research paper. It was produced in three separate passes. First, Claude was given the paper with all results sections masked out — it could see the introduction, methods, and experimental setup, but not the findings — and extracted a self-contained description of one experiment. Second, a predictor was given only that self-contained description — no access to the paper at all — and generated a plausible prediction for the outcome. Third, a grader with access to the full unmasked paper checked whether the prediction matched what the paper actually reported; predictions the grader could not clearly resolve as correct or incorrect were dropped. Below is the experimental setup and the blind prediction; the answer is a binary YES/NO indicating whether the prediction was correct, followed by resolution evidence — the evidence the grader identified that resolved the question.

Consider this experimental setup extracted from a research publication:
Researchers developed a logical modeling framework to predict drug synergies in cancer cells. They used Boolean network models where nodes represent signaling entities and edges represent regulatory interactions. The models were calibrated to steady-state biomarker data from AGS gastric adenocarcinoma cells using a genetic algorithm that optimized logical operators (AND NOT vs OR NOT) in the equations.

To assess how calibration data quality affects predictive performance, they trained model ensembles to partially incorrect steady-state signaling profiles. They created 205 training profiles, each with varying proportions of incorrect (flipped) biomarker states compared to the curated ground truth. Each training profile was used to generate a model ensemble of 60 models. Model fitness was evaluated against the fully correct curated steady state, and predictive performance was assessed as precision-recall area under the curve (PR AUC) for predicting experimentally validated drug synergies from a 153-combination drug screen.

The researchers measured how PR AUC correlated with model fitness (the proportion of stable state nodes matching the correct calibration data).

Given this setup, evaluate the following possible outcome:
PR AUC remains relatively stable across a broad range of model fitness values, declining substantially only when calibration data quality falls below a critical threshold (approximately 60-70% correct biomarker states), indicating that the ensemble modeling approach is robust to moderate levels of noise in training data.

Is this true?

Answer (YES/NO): NO